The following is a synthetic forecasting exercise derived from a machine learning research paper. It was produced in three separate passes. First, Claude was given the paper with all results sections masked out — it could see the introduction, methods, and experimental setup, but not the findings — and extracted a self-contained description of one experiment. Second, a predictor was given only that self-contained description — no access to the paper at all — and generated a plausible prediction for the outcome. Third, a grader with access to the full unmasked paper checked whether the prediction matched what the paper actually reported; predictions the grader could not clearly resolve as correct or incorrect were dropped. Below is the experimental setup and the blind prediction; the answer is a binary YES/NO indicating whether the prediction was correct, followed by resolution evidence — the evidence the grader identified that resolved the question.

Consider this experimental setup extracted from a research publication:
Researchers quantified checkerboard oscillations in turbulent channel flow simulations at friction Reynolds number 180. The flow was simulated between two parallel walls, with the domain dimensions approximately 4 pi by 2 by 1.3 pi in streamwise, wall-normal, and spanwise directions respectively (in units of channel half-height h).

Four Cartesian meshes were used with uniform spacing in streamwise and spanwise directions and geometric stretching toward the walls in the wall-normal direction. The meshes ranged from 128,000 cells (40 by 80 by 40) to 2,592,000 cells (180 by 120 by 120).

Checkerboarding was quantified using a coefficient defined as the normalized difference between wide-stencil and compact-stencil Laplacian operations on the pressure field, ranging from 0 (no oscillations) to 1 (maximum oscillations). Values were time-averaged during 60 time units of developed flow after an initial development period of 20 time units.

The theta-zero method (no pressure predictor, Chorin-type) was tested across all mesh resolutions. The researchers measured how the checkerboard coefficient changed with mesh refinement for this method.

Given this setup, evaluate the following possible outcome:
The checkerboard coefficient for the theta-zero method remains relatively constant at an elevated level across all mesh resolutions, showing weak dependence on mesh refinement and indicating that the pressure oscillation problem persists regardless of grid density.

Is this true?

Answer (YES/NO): NO